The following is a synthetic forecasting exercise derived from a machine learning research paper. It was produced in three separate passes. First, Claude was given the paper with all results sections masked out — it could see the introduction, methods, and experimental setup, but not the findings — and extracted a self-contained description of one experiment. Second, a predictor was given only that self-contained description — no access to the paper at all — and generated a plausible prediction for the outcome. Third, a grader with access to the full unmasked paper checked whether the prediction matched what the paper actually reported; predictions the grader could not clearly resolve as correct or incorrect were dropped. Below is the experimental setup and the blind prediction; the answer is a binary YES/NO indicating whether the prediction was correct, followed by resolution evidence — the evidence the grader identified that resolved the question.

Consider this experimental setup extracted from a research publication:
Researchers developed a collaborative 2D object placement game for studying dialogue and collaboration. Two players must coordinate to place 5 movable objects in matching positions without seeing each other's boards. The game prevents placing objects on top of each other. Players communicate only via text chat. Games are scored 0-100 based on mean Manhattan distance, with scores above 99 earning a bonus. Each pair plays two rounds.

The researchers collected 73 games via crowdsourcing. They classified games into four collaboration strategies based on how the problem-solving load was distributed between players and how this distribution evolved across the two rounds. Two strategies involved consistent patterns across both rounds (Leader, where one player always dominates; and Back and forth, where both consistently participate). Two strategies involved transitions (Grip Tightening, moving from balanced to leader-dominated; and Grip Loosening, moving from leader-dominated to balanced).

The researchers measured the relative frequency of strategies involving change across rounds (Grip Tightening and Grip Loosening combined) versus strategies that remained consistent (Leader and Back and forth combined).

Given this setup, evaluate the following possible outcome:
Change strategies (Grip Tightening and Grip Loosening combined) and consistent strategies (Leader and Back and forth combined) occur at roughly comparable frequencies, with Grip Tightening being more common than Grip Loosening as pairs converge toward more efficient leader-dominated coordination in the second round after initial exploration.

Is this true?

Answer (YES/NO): NO